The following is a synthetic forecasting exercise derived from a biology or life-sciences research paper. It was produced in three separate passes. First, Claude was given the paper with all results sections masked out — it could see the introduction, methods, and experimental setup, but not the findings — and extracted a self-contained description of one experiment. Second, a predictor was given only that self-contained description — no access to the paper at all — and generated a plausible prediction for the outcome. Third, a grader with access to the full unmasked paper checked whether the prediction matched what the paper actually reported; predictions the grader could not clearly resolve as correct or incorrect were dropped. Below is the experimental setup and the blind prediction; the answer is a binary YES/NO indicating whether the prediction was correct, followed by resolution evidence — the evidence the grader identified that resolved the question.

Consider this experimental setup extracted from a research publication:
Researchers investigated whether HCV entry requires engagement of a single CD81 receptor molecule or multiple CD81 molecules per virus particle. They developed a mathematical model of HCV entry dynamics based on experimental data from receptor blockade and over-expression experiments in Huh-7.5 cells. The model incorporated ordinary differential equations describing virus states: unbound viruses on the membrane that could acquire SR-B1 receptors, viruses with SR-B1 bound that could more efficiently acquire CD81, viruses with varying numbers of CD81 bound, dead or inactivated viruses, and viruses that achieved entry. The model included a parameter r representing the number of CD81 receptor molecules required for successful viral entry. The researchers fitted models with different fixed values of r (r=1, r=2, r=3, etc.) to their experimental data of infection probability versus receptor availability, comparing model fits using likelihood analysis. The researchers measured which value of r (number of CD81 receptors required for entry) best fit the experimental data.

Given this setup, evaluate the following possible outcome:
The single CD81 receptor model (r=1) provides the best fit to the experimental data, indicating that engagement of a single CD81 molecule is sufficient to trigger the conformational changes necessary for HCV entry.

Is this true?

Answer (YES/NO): NO